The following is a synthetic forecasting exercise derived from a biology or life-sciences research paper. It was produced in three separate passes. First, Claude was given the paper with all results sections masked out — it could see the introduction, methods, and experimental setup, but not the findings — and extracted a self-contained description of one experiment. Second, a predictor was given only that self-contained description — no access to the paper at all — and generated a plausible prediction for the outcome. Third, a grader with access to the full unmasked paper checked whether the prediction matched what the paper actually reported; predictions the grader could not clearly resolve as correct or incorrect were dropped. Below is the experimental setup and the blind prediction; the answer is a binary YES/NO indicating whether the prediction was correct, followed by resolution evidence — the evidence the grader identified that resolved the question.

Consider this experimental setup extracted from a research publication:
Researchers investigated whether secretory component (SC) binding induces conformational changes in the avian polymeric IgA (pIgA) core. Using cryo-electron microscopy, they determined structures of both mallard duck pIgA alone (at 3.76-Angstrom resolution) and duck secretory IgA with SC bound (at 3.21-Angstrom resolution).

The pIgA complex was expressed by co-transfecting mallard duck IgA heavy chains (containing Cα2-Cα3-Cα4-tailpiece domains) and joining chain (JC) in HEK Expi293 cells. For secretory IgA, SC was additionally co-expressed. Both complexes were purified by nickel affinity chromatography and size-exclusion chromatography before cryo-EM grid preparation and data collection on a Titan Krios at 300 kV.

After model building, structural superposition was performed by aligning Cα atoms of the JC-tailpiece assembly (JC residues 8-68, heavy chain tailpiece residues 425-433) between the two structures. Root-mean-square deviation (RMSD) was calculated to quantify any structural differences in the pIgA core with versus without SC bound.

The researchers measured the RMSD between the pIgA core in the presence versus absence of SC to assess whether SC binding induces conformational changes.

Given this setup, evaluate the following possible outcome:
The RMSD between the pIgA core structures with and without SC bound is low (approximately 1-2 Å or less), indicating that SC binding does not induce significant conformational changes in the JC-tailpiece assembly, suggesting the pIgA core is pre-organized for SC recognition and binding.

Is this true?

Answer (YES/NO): YES